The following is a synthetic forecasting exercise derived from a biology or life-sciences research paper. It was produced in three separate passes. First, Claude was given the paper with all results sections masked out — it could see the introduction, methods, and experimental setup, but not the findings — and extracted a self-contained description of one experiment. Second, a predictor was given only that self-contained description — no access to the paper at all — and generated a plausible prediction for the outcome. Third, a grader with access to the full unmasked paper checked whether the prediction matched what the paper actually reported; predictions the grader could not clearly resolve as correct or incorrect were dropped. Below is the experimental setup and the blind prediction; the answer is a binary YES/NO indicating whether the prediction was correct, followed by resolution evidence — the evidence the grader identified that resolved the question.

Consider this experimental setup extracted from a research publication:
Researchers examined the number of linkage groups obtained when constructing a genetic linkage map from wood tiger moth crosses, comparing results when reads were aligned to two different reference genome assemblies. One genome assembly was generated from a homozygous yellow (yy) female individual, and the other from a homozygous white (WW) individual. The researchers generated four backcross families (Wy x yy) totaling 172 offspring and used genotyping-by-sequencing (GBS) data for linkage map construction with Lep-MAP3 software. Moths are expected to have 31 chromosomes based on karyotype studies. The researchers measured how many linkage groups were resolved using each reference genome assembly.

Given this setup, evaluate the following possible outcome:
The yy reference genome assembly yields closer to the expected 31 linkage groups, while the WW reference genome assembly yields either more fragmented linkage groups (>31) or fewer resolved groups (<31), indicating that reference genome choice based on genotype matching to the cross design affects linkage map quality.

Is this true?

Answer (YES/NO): NO